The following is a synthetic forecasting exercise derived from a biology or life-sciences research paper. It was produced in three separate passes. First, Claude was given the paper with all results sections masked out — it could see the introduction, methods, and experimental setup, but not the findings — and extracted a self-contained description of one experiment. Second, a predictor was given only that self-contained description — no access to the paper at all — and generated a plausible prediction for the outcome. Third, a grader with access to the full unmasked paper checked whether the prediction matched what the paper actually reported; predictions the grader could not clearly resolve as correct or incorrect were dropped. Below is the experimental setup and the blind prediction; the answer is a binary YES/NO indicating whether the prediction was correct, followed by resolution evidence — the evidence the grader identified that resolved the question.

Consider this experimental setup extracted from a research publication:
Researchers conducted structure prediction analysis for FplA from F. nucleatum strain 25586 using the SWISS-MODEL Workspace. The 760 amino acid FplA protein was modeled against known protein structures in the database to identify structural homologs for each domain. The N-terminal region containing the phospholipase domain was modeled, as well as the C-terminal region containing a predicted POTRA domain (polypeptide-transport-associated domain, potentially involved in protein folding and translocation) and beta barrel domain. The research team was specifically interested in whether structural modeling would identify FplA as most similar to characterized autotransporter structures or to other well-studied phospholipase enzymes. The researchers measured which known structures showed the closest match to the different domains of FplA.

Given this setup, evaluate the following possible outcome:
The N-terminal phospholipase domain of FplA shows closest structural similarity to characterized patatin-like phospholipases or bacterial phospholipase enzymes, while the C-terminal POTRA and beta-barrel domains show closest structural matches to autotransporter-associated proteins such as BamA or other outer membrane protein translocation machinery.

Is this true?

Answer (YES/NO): YES